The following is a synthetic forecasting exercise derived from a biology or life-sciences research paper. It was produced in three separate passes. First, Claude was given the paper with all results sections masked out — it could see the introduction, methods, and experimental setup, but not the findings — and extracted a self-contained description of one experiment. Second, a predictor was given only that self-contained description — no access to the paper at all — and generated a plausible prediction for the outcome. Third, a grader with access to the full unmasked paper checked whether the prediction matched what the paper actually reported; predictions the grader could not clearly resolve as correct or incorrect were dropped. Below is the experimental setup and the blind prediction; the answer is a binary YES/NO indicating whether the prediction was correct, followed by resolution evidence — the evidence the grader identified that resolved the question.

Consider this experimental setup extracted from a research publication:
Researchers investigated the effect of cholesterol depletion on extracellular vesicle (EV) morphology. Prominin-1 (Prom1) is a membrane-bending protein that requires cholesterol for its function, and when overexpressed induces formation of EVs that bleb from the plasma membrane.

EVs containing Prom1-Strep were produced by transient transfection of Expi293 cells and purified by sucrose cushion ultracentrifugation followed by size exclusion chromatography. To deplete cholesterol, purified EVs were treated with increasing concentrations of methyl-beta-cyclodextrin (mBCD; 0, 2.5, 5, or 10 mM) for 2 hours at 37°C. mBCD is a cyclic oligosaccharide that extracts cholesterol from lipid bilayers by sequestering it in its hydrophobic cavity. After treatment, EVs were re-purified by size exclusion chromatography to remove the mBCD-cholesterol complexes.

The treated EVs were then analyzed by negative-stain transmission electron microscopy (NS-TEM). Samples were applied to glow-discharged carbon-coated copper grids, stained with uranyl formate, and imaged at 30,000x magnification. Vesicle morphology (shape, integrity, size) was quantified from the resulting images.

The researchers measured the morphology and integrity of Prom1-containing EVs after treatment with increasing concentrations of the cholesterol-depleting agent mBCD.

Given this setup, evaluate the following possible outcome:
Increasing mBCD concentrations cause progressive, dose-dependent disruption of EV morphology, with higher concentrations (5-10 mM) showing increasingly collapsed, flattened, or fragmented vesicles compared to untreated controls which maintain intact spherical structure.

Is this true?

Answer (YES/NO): NO